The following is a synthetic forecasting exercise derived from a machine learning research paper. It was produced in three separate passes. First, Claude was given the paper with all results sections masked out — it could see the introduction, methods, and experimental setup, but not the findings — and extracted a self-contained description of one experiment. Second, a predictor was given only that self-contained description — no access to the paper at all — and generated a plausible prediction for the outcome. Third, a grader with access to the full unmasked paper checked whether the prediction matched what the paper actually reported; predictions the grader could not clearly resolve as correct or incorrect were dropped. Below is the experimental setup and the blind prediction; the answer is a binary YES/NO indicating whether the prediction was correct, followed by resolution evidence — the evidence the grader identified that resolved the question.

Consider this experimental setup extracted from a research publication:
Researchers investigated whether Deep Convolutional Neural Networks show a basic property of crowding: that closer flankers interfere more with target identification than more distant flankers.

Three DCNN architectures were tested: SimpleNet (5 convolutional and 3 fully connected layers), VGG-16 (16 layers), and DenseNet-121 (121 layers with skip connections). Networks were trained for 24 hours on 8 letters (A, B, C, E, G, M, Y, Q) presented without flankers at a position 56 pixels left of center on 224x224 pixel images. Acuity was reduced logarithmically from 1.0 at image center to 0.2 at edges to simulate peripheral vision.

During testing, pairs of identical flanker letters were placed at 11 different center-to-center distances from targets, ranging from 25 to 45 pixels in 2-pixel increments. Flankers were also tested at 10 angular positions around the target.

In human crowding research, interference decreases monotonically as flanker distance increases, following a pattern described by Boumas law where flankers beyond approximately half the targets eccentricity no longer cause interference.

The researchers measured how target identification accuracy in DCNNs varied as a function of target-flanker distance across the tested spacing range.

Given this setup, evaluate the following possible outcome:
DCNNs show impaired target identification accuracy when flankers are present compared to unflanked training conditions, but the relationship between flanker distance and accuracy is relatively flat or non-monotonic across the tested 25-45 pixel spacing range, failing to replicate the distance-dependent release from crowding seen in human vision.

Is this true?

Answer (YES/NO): NO